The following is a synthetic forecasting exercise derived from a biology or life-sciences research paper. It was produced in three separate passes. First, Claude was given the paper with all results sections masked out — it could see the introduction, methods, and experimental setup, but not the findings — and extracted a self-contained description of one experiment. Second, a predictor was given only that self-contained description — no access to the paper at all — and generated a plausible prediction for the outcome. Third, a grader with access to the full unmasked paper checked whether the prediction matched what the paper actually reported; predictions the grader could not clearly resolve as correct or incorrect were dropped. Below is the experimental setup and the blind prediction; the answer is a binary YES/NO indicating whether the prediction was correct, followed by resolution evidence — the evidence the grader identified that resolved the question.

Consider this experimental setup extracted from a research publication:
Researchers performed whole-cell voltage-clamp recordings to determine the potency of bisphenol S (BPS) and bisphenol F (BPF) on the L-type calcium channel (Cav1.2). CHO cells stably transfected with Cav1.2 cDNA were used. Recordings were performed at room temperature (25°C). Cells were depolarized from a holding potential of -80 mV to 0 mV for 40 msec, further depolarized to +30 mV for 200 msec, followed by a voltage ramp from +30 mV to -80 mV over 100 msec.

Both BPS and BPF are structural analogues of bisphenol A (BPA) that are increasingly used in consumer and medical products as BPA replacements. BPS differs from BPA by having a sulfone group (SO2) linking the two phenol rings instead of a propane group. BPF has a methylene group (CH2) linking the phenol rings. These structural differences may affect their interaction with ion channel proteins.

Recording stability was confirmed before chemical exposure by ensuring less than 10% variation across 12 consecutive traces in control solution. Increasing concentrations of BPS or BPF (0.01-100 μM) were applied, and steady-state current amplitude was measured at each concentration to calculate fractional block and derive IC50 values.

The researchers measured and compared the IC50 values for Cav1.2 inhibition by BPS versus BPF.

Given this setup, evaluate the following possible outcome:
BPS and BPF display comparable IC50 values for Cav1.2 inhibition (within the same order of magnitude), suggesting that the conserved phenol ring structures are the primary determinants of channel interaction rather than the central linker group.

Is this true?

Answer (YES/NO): NO